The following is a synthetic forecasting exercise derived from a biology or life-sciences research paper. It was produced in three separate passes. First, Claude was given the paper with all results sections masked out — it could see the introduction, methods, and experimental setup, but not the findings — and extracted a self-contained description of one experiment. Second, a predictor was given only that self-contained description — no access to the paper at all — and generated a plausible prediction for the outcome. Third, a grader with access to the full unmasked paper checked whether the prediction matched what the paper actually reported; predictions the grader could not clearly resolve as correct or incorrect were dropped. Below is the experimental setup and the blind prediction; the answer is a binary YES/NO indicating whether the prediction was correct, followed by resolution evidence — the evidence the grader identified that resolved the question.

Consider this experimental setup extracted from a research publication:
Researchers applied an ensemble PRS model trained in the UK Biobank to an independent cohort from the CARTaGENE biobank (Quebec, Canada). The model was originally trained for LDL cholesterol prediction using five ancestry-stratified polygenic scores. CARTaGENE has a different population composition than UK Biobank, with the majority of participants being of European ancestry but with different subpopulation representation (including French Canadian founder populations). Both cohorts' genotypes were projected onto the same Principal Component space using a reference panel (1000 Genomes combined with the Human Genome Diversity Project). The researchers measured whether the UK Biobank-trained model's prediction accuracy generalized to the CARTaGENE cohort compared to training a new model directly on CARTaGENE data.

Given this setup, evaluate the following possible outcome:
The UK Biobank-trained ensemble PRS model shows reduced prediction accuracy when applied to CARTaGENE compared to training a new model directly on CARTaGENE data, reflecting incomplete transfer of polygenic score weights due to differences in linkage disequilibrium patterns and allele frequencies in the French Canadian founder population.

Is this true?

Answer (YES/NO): NO